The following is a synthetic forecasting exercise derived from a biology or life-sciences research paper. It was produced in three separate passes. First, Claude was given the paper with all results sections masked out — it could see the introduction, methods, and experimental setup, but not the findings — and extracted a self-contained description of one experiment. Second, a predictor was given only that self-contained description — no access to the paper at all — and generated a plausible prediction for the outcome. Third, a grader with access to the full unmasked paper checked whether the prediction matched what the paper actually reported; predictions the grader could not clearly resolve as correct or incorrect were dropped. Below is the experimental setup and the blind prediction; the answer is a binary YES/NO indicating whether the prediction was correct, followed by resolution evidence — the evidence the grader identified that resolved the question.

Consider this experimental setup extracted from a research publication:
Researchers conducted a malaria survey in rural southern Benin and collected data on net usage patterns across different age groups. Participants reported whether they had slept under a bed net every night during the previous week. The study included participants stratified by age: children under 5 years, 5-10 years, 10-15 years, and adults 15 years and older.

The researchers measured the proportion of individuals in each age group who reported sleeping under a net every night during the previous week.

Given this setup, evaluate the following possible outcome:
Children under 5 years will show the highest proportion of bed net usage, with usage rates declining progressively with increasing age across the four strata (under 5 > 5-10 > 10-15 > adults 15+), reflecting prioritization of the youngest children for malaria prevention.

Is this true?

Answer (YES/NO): NO